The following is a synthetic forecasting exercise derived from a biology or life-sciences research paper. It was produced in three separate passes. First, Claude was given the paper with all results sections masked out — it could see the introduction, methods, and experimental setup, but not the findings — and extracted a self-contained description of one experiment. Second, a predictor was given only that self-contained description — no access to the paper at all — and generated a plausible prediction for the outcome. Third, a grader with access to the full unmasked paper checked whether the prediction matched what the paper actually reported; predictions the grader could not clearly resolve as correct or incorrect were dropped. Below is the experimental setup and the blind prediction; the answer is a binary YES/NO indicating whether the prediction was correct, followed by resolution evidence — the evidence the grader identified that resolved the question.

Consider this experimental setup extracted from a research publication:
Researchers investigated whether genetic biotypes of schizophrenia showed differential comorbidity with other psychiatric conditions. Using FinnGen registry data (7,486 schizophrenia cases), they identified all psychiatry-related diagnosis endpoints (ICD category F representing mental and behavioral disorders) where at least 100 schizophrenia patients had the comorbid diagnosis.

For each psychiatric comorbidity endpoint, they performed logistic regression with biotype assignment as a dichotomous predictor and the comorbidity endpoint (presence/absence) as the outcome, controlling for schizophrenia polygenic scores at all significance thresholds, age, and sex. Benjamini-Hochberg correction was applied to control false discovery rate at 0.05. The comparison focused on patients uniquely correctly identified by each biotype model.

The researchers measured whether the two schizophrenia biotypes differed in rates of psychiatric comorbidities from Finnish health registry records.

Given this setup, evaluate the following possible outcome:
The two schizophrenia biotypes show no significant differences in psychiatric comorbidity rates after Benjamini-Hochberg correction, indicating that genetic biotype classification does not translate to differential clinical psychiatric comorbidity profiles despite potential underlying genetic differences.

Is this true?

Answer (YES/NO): NO